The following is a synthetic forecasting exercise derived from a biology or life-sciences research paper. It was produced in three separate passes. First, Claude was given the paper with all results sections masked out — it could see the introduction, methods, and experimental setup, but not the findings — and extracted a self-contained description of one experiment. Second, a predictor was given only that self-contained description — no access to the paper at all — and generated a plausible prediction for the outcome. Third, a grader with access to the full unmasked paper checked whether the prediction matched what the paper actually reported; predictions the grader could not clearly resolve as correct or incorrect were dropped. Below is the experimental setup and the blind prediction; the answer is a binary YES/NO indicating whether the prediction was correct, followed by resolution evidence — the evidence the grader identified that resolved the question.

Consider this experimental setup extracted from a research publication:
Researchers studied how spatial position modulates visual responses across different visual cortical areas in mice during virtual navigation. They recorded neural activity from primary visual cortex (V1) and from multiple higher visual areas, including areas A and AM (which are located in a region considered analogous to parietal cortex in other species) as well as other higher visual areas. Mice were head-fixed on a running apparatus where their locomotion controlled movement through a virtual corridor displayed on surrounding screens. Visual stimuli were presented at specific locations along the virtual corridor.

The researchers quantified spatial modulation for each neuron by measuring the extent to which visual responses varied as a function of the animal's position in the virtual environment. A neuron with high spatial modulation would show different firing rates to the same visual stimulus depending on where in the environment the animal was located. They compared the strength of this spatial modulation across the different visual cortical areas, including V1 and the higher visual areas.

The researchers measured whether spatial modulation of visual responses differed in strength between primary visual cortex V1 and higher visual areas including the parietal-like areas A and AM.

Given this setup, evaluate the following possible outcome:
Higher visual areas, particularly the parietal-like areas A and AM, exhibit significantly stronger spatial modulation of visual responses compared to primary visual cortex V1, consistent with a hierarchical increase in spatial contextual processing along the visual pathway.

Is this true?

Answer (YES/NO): NO